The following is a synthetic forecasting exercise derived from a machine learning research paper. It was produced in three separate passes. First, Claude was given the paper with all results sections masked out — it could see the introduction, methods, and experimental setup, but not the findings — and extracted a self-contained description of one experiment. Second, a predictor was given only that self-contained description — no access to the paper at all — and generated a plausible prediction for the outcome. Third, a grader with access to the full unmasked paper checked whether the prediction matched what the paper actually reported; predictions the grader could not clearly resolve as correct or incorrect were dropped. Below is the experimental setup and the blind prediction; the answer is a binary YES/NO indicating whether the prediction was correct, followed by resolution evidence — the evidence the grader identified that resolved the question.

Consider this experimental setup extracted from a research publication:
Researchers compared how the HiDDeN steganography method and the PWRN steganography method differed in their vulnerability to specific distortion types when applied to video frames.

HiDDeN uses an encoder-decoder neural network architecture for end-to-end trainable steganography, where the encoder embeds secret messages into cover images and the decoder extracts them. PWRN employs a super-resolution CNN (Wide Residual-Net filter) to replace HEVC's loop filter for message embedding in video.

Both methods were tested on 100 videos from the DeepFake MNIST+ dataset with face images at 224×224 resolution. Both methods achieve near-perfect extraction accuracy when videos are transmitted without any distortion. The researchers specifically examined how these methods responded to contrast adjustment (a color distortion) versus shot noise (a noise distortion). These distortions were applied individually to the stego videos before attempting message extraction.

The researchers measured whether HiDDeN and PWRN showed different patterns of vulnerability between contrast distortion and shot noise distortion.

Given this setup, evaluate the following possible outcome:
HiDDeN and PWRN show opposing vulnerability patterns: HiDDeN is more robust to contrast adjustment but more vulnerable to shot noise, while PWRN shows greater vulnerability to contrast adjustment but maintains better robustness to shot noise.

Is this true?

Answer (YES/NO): YES